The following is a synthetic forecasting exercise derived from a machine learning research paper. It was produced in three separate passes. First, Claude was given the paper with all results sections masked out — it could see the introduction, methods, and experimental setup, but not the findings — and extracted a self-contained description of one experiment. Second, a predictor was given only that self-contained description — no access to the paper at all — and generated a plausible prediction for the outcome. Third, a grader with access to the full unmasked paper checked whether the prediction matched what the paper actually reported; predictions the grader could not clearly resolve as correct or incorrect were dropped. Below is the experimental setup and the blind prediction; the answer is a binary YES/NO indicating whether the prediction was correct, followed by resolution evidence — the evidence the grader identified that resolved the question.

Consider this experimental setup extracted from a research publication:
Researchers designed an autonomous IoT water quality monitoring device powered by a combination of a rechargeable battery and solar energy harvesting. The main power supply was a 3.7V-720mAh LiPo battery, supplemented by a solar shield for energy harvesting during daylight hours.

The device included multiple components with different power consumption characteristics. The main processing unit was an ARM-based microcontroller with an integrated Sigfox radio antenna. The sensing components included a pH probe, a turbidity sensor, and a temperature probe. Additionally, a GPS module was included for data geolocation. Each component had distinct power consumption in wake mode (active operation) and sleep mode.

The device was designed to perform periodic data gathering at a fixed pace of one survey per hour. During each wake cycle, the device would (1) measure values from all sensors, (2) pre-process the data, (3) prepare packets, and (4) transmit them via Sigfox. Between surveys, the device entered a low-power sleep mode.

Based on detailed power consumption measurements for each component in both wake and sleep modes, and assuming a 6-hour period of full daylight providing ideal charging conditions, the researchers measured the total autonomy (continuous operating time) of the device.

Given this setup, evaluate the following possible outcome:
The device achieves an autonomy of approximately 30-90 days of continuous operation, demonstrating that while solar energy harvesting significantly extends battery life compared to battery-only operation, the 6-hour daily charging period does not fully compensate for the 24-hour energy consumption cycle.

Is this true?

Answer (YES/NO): NO